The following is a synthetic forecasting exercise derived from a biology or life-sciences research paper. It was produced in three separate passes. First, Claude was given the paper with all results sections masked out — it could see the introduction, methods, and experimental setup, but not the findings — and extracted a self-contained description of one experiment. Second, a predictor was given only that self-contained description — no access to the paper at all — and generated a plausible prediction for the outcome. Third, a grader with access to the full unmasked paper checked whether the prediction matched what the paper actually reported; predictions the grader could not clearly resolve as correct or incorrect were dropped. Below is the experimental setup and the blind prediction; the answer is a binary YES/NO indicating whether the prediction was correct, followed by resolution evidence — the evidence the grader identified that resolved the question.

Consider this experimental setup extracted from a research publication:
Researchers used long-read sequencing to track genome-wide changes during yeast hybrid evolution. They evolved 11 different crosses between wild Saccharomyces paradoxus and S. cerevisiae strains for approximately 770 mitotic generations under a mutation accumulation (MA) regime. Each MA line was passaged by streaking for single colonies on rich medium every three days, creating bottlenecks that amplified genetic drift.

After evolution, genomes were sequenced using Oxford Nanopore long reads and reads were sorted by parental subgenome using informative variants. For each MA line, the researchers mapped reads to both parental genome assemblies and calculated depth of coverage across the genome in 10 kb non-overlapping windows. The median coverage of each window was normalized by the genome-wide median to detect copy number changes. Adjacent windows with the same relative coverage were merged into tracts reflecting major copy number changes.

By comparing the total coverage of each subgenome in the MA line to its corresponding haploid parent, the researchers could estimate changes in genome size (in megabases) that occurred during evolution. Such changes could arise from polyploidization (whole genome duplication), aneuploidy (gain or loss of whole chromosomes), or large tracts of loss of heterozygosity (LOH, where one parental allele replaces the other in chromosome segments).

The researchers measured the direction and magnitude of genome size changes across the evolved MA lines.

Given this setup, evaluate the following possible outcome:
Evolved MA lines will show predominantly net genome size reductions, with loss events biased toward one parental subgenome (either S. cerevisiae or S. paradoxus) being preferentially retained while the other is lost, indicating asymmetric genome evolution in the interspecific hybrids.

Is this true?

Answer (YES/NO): NO